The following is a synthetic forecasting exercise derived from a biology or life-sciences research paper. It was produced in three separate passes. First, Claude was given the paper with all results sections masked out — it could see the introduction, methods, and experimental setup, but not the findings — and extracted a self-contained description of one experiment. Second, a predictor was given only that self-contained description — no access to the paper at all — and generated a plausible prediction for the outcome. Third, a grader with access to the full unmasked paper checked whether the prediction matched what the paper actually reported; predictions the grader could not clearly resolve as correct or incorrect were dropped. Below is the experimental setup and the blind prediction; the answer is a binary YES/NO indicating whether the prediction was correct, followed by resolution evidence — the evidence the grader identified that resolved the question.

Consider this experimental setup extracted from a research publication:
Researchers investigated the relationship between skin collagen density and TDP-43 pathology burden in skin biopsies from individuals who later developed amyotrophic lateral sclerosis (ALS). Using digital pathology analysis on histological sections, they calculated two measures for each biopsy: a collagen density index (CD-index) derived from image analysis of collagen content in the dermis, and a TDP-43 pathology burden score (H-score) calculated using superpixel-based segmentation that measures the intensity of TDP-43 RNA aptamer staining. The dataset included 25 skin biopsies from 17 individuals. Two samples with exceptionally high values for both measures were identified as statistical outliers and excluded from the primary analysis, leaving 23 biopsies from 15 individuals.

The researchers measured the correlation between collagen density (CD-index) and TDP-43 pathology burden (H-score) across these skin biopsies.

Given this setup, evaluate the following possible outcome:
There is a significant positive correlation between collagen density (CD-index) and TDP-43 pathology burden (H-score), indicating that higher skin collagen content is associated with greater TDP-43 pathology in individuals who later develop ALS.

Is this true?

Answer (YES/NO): YES